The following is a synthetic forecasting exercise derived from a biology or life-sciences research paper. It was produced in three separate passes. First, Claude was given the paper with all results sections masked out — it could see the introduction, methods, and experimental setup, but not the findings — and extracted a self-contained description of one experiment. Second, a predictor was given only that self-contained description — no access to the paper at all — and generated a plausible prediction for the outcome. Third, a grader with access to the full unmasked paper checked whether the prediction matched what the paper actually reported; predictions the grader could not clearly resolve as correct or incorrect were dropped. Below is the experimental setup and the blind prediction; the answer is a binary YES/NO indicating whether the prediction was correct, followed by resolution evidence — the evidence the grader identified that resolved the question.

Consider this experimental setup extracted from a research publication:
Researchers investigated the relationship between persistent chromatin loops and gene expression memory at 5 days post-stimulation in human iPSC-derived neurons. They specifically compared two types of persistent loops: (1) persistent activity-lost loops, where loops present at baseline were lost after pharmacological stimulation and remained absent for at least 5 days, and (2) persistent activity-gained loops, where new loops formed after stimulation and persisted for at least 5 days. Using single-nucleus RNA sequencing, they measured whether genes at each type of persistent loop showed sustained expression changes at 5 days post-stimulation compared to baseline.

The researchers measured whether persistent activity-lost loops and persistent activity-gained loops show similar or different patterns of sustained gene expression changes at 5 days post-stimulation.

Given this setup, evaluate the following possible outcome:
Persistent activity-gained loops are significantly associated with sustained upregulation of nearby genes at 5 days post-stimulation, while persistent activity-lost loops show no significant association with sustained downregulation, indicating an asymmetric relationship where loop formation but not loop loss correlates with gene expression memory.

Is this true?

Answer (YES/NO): NO